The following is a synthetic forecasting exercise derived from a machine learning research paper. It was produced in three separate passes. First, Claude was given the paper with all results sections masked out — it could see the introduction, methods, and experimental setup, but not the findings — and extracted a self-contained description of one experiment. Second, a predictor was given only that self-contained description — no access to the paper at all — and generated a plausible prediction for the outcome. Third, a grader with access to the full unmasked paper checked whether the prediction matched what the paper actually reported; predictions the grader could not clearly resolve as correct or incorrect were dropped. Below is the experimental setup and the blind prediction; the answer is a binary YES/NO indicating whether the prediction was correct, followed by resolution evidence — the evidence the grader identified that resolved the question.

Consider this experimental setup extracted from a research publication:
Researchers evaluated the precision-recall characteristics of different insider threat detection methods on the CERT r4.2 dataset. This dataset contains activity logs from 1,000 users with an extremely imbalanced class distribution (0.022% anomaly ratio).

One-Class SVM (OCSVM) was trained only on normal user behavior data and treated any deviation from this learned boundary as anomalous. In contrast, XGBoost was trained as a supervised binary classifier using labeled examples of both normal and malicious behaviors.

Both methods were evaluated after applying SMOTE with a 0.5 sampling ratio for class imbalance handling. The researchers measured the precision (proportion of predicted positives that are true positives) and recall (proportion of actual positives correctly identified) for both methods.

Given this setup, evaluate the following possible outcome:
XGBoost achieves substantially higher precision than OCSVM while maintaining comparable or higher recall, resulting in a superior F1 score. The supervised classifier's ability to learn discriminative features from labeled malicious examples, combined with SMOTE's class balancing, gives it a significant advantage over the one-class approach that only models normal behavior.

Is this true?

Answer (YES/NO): NO